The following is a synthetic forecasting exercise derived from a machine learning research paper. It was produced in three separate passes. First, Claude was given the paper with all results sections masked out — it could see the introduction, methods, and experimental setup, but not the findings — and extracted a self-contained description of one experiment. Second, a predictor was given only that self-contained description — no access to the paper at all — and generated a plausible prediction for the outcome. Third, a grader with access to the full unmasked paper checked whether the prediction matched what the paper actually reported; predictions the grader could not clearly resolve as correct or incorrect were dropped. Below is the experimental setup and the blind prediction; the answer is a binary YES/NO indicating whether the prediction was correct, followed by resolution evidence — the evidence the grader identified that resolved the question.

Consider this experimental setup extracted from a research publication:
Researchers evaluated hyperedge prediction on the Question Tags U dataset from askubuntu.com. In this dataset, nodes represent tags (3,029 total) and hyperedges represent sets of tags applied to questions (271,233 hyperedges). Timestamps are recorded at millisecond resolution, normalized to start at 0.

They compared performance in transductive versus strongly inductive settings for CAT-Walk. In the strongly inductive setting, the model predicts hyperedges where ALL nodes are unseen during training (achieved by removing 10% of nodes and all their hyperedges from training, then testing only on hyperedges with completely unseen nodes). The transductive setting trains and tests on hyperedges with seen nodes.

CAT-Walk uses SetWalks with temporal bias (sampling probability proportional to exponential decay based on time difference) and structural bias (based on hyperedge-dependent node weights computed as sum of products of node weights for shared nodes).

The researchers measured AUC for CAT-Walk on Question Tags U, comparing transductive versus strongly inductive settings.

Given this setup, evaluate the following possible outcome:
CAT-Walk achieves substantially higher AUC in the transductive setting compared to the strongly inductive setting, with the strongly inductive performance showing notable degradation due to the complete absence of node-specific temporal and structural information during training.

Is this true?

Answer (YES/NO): NO